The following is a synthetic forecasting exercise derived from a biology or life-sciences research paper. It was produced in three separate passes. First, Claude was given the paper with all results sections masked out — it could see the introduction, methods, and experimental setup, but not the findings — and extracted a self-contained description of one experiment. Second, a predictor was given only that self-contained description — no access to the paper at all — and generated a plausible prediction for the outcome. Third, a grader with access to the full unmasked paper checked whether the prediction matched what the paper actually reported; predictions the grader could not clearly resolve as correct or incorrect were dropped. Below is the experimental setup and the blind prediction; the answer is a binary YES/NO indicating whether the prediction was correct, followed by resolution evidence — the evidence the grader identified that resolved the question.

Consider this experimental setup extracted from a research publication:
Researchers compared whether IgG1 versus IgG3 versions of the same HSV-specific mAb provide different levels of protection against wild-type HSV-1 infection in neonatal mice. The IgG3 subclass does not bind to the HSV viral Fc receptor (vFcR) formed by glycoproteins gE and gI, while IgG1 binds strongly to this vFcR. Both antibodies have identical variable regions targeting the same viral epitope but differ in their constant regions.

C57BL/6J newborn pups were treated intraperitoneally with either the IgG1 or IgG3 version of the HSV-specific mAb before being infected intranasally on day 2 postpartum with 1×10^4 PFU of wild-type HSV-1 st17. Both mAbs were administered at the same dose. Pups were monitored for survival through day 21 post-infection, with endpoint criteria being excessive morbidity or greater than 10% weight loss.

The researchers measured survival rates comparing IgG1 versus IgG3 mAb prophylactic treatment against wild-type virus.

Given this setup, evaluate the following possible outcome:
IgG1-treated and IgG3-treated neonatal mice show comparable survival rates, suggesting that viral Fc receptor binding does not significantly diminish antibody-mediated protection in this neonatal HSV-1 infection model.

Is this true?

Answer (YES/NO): NO